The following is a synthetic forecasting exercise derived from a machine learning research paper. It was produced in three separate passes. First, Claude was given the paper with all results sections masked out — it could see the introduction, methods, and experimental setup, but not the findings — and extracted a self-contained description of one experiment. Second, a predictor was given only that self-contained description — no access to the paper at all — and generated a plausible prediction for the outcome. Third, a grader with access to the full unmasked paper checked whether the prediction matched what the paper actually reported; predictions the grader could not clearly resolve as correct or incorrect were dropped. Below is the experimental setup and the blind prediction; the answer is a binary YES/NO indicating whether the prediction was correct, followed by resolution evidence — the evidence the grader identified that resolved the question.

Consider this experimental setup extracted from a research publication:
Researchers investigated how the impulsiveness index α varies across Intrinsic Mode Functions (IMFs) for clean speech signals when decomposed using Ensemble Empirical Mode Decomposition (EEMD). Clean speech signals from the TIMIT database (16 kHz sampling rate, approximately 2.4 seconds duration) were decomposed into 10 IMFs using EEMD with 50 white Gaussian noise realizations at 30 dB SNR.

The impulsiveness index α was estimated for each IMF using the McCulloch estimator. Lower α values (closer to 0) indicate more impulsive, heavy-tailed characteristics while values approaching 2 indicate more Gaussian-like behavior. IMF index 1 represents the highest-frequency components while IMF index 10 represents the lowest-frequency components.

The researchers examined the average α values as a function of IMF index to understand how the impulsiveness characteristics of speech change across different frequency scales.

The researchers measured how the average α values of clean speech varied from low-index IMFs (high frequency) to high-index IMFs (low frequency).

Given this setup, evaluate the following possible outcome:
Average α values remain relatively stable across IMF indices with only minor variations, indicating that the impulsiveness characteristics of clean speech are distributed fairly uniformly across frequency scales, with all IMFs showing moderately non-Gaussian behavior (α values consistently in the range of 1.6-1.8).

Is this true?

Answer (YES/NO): NO